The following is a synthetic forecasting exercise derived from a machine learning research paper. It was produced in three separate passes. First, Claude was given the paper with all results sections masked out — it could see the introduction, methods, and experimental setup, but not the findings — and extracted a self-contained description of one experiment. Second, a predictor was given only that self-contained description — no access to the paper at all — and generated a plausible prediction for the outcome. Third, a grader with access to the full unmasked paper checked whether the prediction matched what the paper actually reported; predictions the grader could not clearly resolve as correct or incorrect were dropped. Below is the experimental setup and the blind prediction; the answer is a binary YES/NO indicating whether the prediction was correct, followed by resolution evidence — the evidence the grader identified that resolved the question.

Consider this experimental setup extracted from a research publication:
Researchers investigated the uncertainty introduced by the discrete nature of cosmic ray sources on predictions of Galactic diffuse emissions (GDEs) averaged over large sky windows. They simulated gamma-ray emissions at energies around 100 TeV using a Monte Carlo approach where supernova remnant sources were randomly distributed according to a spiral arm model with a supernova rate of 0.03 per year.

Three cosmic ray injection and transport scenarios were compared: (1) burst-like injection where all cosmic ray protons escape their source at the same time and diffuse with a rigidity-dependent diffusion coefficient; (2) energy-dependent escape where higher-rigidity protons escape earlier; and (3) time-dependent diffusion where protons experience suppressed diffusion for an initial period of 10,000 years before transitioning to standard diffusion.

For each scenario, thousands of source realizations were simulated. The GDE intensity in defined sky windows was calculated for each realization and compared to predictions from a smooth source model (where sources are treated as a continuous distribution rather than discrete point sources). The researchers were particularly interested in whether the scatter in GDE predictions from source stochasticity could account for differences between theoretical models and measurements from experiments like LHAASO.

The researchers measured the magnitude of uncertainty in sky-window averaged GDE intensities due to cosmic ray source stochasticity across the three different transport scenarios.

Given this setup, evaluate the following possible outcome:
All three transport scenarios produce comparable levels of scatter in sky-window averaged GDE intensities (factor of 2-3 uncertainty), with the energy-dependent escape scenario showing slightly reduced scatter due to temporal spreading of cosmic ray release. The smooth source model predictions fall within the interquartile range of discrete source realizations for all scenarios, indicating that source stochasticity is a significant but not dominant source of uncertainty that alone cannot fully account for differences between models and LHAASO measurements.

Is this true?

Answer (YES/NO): NO